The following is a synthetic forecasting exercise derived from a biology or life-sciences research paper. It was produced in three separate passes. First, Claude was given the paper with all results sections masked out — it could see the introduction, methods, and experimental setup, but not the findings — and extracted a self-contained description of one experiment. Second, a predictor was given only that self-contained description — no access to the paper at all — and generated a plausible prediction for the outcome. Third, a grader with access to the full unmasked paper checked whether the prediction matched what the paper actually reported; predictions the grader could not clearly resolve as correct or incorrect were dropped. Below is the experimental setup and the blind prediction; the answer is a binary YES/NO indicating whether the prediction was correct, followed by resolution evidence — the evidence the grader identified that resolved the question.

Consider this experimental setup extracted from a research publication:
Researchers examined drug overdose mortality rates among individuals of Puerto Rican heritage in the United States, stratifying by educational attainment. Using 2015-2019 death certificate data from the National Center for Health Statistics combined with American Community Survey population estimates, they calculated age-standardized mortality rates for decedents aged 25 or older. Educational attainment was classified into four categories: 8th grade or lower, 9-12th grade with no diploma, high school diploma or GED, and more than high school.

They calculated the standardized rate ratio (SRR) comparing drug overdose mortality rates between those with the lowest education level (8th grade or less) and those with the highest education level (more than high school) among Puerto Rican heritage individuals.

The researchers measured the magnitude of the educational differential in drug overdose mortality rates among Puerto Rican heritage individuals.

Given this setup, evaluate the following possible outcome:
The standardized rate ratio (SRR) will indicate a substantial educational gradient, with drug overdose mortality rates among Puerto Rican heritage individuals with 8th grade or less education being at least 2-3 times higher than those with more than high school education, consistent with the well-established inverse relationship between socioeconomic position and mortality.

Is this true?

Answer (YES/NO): YES